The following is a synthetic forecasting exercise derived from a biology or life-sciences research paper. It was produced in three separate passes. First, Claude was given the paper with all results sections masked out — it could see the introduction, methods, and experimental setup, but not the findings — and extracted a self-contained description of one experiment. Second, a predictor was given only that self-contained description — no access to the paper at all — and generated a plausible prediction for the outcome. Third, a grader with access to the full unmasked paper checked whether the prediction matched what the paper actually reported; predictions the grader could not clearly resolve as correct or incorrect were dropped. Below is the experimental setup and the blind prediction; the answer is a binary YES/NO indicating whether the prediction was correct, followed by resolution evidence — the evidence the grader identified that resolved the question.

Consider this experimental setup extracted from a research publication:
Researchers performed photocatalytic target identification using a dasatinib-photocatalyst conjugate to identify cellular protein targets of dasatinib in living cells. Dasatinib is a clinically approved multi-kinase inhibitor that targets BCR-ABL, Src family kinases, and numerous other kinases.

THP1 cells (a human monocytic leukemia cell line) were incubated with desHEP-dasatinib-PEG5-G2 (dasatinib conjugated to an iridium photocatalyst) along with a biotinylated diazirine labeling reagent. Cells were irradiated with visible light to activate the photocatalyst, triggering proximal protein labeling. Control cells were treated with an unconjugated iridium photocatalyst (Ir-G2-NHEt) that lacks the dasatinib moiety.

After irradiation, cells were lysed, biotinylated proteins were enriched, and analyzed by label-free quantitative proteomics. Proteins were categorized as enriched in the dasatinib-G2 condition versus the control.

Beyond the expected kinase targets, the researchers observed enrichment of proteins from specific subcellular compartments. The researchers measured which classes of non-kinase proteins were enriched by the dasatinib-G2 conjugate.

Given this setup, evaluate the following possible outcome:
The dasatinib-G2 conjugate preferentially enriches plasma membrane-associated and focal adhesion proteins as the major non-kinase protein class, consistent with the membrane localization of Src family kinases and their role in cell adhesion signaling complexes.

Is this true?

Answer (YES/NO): NO